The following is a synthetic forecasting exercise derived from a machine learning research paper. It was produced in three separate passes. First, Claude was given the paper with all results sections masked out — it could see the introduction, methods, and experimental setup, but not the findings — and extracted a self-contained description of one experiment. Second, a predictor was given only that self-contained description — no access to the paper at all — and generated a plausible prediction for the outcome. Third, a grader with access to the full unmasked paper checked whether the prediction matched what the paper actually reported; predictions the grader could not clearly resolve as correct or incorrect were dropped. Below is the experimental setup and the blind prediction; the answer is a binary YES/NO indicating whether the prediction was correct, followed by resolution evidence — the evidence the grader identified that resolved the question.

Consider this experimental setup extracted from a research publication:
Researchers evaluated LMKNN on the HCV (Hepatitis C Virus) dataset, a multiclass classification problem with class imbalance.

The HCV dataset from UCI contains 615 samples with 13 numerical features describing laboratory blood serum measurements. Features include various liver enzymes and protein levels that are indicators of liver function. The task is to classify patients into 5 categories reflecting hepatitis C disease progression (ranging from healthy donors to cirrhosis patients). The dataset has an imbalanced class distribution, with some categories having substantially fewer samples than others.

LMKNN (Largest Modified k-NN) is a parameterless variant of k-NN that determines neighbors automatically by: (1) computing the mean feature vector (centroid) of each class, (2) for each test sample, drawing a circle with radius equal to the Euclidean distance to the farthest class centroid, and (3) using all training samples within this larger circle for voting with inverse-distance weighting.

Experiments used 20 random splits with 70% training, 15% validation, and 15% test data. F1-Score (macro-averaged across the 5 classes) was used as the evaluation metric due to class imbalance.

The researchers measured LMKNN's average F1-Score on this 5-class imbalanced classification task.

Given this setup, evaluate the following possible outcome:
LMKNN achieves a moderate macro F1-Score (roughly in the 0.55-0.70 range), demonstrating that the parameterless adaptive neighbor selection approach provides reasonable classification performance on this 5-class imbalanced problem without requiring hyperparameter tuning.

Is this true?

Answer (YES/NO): NO